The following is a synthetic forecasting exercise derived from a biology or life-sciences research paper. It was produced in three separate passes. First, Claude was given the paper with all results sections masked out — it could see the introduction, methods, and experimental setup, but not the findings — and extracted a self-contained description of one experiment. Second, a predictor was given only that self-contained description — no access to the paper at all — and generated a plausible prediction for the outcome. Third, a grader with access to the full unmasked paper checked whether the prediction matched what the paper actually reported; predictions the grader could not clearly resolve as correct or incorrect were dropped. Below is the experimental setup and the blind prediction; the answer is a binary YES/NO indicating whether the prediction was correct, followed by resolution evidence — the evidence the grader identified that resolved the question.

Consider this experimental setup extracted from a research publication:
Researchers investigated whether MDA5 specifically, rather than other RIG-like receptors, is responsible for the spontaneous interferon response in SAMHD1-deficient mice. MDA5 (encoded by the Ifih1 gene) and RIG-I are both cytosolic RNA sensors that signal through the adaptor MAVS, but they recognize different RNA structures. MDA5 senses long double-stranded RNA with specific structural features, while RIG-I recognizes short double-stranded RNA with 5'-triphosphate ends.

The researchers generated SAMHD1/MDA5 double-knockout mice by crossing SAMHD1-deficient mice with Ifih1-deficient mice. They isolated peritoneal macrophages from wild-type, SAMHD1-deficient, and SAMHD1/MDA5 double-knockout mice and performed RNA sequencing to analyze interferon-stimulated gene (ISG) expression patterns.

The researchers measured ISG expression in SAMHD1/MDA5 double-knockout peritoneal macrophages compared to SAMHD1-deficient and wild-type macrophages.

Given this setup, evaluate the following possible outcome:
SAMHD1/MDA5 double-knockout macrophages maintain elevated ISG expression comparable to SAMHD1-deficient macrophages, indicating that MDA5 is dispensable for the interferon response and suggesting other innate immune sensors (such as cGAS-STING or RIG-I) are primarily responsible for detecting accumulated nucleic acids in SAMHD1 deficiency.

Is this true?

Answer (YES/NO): NO